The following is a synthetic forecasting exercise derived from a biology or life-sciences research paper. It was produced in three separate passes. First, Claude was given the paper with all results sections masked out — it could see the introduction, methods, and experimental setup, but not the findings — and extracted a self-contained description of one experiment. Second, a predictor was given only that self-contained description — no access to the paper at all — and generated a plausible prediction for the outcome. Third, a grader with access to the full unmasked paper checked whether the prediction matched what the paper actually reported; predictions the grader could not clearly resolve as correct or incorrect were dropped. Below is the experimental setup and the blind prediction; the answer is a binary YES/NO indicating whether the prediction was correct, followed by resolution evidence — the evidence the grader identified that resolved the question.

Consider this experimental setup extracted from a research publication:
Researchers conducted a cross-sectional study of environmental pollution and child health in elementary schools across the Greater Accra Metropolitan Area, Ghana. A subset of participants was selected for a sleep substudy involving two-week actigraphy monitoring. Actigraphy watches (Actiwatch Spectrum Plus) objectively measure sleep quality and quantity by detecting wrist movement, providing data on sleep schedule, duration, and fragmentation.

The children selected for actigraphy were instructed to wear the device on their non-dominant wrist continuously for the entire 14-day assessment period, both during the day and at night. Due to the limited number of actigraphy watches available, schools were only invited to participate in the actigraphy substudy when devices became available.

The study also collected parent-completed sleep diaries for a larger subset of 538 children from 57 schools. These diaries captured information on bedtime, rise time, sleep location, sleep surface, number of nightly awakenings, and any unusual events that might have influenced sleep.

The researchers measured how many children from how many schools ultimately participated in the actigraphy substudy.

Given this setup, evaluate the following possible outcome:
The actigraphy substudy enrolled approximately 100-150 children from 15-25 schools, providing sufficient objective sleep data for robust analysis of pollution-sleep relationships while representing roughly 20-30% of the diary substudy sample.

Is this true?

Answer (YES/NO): NO